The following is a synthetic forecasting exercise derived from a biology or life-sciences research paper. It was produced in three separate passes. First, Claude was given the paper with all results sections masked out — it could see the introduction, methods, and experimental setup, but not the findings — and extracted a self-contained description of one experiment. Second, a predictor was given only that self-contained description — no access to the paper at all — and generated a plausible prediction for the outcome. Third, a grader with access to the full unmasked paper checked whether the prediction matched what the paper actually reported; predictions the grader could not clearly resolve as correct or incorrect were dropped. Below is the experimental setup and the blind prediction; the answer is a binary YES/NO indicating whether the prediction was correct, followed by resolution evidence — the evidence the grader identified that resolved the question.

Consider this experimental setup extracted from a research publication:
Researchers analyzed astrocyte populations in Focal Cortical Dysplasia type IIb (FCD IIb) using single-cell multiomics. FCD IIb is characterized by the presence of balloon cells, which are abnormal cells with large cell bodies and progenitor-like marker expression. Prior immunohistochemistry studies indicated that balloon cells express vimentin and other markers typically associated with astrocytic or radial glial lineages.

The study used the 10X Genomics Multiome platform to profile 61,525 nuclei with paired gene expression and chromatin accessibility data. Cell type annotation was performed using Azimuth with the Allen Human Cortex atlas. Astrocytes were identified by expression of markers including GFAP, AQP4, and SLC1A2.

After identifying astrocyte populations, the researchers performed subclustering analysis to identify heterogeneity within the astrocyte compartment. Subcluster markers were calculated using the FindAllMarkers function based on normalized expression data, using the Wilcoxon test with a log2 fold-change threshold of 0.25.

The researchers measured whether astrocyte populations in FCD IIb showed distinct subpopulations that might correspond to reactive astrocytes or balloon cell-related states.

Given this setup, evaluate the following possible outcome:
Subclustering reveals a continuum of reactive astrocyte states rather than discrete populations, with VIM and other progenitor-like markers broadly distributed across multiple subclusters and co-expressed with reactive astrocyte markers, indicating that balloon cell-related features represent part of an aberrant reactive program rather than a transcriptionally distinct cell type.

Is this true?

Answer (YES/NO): NO